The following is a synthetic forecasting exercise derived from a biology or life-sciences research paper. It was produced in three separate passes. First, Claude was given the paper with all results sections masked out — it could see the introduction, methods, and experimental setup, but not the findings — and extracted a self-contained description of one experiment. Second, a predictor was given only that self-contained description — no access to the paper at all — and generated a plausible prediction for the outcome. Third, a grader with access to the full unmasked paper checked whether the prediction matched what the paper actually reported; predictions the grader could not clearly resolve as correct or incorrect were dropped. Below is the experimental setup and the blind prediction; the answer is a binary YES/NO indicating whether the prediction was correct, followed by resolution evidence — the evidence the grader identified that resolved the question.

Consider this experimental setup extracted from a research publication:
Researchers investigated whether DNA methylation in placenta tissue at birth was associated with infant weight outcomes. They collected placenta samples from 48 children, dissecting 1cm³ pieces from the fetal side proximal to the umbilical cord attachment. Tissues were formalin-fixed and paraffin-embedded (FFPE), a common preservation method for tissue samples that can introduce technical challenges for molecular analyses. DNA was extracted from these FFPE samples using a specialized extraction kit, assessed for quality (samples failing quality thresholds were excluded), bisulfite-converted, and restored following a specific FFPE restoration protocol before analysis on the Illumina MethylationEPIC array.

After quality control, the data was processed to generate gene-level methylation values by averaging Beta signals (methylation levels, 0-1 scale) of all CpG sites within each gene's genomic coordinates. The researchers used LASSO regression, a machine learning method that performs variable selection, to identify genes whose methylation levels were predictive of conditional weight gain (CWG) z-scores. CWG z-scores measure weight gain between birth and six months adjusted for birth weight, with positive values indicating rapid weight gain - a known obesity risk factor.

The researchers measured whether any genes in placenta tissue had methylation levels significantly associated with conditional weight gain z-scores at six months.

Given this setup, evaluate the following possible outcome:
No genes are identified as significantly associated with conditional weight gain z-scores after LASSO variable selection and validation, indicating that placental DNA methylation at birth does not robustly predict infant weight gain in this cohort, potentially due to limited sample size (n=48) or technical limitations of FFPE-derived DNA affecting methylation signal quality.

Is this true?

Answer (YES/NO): NO